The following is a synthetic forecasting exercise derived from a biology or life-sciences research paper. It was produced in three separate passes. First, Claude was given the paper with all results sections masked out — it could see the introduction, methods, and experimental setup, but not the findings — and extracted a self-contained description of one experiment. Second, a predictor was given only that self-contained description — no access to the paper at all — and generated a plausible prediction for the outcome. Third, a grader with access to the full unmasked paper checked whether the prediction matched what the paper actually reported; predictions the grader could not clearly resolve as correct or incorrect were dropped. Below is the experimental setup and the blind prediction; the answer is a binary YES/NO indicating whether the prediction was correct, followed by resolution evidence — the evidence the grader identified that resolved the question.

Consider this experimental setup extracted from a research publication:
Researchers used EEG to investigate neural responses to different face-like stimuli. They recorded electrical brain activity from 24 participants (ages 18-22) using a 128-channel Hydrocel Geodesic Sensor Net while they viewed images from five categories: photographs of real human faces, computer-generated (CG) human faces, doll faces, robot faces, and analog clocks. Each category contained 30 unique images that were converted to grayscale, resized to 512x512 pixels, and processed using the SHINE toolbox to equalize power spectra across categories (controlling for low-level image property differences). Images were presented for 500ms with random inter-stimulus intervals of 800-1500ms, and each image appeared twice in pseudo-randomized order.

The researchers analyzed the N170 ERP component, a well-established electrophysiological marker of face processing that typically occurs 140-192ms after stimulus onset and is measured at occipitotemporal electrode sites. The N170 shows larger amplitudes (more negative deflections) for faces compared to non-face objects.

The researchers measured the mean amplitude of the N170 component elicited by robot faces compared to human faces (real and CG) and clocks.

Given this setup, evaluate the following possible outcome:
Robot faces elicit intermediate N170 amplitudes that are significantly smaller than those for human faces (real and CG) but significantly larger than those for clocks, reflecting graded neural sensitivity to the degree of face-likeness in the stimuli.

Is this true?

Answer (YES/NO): NO